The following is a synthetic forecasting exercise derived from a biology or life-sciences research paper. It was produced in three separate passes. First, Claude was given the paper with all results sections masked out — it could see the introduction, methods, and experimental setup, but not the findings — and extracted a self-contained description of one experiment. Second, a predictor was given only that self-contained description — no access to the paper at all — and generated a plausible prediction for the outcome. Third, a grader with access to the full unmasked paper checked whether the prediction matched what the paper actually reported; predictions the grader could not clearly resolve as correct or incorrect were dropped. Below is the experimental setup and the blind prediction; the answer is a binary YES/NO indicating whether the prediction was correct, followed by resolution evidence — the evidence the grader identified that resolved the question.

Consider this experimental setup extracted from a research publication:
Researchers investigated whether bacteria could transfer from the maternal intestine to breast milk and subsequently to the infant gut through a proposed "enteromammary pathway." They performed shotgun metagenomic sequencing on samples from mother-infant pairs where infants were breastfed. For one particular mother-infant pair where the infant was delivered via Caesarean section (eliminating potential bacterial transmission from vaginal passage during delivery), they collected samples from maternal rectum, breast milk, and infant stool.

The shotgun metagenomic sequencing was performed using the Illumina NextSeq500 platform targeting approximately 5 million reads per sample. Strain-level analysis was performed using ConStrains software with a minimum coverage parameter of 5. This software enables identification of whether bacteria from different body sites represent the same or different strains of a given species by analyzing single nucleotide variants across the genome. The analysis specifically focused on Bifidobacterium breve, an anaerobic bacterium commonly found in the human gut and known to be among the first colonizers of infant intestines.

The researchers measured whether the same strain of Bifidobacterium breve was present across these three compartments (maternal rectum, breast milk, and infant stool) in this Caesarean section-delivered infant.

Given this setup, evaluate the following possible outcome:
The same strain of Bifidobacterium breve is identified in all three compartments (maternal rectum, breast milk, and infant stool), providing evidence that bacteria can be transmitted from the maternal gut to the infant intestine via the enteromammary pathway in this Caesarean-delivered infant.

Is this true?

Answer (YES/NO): YES